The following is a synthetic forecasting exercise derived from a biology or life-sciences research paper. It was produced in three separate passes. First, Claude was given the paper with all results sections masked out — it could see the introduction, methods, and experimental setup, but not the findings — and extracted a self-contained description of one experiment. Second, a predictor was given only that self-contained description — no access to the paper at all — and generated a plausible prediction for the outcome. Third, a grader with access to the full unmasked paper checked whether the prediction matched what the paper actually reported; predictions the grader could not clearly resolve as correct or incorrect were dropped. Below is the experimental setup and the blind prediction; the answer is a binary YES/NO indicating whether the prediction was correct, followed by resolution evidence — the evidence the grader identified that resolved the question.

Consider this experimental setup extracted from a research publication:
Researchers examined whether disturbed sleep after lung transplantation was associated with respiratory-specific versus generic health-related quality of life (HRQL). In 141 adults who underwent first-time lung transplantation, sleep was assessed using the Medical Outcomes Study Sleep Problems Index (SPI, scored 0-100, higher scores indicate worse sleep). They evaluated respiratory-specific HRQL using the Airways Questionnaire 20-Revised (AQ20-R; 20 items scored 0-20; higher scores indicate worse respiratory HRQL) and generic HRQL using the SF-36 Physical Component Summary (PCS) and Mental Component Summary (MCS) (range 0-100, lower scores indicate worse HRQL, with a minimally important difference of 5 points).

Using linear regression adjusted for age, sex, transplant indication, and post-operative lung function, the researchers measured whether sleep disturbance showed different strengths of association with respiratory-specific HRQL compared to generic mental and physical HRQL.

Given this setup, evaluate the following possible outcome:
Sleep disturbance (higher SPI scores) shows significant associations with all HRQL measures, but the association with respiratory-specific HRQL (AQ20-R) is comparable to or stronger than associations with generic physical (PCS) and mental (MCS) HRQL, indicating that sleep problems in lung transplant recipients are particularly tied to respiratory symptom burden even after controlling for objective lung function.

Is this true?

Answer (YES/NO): YES